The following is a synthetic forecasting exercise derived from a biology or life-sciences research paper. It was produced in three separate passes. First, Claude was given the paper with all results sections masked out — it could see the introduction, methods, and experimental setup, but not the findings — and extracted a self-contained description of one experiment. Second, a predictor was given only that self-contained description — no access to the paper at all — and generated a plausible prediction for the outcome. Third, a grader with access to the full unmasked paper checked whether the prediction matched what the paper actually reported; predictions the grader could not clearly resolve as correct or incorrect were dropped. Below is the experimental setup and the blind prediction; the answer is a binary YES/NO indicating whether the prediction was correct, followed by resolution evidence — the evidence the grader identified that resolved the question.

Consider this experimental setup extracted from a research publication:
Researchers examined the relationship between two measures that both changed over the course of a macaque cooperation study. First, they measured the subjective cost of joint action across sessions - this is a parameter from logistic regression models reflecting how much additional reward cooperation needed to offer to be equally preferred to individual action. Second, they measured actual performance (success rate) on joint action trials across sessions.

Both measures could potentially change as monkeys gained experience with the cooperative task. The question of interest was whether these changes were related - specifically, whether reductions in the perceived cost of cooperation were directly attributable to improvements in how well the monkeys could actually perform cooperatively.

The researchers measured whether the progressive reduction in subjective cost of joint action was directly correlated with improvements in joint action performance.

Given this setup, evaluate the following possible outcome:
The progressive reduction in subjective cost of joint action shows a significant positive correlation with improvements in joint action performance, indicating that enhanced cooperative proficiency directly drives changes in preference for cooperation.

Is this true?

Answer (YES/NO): NO